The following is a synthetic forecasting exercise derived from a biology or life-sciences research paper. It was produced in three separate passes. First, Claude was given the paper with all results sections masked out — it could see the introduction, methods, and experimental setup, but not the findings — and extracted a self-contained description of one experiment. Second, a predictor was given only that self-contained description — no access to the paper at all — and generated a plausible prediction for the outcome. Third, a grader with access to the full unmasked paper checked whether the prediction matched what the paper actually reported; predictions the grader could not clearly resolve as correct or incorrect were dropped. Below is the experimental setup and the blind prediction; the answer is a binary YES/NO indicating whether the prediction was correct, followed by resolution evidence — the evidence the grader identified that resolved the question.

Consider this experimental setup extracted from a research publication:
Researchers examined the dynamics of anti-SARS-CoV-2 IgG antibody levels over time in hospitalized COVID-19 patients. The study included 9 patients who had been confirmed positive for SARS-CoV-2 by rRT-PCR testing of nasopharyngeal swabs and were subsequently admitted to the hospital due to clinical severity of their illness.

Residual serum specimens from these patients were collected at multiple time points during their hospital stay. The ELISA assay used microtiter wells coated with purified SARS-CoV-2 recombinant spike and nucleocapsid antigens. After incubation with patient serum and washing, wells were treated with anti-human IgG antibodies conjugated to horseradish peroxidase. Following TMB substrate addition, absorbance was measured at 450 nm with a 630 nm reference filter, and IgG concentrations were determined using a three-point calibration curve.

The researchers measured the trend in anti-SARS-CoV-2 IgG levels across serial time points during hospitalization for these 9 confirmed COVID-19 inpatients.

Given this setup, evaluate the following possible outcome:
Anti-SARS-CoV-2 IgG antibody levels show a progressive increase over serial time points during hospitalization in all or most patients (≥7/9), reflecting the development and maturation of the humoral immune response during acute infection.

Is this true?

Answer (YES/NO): NO